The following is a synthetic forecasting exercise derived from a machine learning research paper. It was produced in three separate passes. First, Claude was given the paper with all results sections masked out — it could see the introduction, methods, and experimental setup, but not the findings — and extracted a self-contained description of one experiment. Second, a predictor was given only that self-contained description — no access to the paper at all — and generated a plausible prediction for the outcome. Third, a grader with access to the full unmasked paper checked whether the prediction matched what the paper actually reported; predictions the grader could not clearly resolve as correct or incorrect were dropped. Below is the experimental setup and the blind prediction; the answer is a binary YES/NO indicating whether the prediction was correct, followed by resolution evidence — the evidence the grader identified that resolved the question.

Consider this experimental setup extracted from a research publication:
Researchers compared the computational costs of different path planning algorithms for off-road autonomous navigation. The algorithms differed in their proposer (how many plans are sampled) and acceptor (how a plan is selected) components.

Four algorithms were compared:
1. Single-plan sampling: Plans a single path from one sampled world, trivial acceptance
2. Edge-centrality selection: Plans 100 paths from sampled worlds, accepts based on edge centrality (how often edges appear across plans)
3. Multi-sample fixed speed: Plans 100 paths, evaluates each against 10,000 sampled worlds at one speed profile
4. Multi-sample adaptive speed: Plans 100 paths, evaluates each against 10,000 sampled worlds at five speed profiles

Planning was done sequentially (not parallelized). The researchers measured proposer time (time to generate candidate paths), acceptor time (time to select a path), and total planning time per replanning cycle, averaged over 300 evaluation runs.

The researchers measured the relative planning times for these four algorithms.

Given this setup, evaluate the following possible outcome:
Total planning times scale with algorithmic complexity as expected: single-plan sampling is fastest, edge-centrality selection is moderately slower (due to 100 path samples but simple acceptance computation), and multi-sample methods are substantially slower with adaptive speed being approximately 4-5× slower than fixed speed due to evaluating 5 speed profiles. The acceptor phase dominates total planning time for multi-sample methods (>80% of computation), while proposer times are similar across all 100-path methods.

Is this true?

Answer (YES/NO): NO